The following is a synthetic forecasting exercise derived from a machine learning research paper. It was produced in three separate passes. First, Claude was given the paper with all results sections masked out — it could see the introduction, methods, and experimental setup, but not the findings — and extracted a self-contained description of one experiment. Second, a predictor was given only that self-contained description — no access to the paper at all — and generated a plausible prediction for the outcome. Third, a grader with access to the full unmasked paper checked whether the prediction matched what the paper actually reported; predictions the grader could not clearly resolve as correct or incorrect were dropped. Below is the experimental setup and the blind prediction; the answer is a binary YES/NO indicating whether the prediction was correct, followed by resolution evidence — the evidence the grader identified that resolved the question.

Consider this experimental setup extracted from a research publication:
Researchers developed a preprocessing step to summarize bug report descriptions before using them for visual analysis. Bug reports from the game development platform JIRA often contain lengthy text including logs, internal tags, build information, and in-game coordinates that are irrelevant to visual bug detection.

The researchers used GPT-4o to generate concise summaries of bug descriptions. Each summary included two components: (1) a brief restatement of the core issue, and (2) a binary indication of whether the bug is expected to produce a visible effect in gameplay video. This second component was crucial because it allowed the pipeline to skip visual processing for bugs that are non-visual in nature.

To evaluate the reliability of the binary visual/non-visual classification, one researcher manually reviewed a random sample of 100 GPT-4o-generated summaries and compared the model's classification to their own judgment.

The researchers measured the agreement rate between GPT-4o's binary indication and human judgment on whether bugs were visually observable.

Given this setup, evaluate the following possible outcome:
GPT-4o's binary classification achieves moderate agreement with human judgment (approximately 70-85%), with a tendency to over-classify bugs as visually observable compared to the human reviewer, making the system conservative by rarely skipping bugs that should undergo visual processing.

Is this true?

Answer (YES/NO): NO